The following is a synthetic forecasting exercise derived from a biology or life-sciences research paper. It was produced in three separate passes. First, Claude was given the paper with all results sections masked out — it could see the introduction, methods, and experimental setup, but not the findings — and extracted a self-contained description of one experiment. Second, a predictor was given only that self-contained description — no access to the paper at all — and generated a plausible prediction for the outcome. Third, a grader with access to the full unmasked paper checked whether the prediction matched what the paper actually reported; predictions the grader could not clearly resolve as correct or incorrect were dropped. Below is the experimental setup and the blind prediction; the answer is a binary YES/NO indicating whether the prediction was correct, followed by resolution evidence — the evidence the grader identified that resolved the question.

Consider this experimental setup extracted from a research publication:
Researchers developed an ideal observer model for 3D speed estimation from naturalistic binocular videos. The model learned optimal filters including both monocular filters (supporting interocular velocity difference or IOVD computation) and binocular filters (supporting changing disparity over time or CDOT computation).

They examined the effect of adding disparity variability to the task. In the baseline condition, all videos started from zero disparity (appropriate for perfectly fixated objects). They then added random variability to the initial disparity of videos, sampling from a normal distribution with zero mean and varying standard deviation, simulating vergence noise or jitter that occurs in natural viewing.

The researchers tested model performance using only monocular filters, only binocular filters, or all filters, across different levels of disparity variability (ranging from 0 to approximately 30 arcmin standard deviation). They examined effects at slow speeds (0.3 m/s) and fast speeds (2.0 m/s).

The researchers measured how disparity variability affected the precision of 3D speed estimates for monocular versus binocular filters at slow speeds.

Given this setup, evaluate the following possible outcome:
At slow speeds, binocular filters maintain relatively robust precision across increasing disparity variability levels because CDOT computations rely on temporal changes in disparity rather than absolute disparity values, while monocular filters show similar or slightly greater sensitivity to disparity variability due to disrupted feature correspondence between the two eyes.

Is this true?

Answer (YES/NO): NO